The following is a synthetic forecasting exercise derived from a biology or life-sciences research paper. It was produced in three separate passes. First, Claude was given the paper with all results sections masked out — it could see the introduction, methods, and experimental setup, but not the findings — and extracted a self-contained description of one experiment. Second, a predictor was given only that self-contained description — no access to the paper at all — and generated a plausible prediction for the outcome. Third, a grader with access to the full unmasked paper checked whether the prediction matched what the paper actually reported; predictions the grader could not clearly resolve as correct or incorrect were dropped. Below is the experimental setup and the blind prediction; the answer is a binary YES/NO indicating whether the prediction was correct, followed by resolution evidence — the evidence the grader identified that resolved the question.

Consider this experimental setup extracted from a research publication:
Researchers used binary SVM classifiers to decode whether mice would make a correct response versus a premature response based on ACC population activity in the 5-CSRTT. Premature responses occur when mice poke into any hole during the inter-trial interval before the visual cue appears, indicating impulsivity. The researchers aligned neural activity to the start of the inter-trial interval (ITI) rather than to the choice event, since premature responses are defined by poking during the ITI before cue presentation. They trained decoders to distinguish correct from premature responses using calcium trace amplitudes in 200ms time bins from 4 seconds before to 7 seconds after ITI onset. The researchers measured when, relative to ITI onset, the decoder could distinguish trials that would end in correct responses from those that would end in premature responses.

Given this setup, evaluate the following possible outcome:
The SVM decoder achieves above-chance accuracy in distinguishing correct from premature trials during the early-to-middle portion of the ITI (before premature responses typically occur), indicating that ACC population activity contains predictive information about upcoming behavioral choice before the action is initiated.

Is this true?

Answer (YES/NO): NO